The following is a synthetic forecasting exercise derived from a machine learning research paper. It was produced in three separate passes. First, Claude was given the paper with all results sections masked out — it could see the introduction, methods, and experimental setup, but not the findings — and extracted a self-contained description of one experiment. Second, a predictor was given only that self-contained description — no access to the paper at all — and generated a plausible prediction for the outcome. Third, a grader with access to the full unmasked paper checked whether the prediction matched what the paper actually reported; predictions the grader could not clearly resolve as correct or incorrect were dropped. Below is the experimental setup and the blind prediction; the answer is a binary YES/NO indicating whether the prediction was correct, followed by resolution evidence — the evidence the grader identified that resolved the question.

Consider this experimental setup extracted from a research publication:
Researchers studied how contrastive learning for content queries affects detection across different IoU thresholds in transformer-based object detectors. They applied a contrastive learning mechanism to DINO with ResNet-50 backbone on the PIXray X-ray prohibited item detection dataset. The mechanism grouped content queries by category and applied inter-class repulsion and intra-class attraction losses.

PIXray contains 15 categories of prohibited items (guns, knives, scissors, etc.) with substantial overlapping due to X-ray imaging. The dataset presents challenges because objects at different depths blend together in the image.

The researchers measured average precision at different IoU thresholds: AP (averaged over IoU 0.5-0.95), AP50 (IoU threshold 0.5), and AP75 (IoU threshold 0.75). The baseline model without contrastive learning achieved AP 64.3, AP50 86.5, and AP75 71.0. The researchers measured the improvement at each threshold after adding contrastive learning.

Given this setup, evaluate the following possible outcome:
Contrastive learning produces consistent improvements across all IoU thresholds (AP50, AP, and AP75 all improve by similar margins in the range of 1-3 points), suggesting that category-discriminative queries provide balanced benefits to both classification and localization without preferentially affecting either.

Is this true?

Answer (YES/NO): NO